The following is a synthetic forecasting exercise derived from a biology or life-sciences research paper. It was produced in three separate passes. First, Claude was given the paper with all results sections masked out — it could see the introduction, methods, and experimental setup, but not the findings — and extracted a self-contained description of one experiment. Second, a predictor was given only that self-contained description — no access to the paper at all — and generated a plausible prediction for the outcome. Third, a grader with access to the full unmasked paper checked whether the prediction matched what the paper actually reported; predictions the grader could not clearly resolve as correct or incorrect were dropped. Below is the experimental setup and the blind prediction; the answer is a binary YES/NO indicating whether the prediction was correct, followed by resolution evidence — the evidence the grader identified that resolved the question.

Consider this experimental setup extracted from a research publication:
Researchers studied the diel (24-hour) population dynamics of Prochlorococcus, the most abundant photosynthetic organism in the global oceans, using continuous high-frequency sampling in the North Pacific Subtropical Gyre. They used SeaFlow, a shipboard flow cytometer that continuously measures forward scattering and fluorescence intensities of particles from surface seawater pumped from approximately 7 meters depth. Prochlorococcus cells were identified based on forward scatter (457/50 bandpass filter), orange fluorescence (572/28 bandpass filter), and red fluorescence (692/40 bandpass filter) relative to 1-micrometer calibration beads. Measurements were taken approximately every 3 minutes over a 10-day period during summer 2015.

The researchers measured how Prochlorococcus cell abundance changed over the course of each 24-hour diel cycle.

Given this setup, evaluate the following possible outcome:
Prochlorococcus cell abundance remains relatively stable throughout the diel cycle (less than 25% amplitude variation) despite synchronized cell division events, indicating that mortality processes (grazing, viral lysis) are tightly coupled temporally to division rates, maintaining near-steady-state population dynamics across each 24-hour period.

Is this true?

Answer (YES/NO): NO